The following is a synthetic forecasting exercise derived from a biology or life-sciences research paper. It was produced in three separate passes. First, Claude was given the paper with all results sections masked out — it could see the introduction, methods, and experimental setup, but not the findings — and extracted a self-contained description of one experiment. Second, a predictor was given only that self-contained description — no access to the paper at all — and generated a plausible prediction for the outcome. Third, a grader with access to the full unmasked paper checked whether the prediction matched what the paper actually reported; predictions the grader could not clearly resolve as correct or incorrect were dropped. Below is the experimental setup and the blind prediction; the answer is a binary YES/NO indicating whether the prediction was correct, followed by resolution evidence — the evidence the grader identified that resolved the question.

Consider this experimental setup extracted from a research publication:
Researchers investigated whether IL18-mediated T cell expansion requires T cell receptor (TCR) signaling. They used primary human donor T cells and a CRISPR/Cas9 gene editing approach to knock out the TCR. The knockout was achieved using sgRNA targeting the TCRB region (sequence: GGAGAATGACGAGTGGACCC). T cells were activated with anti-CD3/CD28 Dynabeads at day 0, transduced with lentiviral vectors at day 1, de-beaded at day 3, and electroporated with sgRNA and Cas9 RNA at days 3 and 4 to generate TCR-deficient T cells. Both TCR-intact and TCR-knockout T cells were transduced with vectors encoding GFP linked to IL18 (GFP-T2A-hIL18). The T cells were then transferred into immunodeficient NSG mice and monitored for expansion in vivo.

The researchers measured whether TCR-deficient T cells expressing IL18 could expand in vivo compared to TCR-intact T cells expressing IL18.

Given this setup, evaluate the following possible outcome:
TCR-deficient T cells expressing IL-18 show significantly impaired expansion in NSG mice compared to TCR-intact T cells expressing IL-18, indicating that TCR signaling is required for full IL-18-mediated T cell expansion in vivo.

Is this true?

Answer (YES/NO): YES